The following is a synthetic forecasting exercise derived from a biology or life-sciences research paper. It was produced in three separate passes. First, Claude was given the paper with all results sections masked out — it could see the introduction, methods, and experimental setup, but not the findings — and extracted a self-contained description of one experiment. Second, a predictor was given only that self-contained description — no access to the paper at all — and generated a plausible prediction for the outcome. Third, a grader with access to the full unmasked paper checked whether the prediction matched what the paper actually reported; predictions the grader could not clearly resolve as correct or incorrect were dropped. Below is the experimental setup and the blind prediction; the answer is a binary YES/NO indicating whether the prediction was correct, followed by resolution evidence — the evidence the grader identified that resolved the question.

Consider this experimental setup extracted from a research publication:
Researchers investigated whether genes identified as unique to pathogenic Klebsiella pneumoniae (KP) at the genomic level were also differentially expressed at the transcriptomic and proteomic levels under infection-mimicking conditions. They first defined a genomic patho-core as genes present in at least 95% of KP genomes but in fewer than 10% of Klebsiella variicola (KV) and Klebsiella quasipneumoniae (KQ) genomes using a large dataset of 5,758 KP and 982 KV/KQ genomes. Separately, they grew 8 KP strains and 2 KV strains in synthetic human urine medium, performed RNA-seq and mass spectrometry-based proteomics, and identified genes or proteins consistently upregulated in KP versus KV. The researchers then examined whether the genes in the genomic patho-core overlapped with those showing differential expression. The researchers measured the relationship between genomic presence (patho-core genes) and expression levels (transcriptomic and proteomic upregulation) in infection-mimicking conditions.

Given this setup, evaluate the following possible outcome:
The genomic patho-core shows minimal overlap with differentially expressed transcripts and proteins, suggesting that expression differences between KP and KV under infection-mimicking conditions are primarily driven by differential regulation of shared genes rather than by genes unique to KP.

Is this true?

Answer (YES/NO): NO